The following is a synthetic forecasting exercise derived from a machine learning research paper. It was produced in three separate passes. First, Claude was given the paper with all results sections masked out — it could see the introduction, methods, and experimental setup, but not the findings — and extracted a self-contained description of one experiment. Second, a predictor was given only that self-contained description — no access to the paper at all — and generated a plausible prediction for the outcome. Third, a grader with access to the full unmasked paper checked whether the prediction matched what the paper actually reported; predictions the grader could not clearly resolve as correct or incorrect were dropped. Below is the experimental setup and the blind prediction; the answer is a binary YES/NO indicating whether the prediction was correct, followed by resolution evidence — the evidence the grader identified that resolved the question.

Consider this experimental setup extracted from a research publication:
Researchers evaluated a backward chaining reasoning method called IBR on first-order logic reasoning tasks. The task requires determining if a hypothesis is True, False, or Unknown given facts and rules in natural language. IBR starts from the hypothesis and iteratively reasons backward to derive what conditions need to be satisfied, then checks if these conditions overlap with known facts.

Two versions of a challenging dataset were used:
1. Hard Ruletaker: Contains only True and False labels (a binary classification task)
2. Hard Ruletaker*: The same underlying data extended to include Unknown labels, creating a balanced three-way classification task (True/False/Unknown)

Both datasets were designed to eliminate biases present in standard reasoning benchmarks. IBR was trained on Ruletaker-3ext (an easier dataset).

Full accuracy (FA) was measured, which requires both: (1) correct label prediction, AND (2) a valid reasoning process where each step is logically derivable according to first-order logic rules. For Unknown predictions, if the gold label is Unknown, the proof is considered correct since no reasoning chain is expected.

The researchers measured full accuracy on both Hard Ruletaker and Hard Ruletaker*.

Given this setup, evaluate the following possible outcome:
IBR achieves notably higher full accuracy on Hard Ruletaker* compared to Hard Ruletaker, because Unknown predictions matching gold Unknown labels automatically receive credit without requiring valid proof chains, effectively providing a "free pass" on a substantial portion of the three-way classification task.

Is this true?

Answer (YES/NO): YES